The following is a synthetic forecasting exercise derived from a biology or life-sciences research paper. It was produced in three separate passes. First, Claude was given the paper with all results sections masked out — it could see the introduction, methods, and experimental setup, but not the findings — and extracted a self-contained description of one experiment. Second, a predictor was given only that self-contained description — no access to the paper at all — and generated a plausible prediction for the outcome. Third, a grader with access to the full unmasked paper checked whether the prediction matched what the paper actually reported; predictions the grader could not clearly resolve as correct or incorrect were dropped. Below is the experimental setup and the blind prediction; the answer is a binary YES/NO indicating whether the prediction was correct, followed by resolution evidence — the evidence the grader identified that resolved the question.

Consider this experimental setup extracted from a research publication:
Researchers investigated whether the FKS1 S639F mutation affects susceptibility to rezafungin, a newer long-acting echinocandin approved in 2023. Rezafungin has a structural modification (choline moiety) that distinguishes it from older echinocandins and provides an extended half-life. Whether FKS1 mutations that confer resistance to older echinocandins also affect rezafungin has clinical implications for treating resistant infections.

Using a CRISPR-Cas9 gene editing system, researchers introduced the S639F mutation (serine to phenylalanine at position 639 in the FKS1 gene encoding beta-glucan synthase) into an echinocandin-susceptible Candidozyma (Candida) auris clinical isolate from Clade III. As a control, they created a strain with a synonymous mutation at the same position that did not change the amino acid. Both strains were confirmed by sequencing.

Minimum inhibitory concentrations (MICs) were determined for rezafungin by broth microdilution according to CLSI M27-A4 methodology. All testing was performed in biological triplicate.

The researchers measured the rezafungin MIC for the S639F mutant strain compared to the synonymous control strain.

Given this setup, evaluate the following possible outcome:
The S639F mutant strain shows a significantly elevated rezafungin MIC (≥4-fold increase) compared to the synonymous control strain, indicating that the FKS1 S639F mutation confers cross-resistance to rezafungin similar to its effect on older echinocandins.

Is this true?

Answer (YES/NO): YES